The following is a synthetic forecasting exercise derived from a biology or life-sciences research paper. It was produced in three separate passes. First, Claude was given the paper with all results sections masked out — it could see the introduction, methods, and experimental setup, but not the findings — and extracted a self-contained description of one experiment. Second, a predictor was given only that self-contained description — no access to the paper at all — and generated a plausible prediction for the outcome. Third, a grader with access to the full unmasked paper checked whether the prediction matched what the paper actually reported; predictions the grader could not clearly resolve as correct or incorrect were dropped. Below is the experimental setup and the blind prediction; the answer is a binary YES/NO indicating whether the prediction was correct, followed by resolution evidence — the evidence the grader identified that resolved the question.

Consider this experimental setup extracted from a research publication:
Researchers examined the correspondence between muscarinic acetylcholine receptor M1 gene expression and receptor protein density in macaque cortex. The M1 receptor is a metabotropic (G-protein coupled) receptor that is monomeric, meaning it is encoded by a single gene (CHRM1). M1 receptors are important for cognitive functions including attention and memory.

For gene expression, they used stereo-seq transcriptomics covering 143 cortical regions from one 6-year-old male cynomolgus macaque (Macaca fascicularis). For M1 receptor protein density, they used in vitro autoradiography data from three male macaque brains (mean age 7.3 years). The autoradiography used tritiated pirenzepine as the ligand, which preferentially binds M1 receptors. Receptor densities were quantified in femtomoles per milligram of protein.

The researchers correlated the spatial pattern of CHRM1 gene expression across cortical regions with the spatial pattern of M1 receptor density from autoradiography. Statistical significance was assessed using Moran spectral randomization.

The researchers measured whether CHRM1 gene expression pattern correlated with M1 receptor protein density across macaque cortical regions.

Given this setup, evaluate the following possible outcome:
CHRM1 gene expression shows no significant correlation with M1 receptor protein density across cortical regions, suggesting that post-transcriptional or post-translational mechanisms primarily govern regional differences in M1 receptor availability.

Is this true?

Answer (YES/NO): YES